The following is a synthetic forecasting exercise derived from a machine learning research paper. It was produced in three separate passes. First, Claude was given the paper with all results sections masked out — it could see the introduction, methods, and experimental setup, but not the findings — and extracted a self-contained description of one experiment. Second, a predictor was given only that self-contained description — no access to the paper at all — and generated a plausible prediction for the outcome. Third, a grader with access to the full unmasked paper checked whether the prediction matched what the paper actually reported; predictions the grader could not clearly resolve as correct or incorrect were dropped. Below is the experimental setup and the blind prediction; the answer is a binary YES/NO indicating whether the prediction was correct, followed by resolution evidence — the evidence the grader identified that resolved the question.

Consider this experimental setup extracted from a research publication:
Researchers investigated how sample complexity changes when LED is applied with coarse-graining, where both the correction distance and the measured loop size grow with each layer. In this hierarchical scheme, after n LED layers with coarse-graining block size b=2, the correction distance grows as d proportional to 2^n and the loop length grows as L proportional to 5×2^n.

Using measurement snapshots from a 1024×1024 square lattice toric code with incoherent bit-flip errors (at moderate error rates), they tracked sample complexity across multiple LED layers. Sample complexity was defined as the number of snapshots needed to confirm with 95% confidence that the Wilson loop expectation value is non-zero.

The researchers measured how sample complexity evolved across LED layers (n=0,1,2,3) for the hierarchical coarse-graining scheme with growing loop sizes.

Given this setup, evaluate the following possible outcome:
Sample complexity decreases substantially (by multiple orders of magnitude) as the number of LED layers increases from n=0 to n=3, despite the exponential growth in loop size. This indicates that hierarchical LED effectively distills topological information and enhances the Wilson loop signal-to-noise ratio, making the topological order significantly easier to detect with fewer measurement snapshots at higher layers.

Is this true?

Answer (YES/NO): NO